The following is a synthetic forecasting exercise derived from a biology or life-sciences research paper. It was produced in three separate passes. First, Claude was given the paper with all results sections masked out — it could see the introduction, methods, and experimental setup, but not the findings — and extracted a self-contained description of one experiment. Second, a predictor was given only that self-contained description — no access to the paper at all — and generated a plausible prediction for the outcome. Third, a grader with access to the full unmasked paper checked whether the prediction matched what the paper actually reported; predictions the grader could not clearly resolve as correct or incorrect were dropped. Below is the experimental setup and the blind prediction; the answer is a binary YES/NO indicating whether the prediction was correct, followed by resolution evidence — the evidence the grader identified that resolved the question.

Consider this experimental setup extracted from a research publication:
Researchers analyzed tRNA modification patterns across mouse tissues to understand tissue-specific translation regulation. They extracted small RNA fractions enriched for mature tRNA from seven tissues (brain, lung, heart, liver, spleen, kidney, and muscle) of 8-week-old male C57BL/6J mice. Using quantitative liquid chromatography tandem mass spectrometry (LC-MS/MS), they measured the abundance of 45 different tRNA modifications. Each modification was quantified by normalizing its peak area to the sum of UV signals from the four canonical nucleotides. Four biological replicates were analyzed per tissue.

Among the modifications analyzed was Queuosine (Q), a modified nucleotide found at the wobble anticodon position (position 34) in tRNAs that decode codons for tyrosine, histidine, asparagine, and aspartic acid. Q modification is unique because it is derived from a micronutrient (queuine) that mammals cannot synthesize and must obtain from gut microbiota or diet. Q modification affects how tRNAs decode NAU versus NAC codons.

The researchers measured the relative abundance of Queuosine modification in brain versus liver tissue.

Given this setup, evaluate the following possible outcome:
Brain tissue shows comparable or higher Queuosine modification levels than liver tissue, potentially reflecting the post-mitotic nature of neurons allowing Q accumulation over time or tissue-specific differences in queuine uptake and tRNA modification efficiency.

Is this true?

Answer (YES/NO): YES